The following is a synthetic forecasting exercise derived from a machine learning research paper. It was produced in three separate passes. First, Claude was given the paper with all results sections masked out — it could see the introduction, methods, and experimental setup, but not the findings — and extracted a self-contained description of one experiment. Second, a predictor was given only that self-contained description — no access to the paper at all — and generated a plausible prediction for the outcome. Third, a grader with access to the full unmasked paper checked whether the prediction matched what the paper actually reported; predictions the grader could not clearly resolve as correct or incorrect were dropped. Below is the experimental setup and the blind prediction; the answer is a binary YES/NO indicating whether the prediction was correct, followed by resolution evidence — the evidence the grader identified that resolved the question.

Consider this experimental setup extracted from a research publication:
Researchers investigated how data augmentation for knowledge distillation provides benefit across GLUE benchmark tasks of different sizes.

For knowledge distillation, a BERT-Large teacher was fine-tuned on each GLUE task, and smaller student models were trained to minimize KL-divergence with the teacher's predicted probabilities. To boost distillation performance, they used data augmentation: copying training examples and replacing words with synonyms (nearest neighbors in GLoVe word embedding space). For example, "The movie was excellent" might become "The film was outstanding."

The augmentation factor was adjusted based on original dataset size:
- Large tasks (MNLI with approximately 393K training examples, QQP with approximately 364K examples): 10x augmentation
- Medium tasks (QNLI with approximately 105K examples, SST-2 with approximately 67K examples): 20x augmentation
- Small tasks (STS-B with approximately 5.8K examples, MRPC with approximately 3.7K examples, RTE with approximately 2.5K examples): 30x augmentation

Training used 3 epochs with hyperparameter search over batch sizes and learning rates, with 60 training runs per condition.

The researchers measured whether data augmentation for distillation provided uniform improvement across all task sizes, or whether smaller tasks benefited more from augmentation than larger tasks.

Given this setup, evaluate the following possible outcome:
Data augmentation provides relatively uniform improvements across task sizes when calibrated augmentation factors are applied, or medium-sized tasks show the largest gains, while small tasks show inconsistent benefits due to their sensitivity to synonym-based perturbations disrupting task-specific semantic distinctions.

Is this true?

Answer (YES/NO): NO